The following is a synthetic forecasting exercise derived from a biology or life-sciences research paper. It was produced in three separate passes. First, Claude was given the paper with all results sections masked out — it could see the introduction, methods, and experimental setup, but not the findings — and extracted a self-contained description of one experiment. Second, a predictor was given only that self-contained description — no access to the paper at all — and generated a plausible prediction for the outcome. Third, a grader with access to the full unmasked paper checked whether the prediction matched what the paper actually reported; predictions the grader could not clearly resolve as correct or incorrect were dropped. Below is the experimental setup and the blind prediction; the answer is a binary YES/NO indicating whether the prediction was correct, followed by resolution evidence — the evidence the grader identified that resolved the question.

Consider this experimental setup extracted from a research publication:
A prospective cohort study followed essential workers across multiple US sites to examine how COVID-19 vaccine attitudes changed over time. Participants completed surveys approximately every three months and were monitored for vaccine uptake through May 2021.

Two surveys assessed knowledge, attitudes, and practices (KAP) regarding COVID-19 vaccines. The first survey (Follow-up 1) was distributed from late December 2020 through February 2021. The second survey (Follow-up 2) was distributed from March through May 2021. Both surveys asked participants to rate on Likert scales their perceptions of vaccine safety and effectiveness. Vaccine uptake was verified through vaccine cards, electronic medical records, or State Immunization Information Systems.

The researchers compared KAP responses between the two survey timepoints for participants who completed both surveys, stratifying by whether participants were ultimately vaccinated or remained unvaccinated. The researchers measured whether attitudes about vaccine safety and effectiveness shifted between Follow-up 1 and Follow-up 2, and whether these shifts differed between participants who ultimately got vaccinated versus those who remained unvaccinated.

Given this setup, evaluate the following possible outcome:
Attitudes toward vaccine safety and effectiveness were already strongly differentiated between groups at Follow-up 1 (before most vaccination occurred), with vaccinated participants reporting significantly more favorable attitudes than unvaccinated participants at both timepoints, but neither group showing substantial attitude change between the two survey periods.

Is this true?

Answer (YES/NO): NO